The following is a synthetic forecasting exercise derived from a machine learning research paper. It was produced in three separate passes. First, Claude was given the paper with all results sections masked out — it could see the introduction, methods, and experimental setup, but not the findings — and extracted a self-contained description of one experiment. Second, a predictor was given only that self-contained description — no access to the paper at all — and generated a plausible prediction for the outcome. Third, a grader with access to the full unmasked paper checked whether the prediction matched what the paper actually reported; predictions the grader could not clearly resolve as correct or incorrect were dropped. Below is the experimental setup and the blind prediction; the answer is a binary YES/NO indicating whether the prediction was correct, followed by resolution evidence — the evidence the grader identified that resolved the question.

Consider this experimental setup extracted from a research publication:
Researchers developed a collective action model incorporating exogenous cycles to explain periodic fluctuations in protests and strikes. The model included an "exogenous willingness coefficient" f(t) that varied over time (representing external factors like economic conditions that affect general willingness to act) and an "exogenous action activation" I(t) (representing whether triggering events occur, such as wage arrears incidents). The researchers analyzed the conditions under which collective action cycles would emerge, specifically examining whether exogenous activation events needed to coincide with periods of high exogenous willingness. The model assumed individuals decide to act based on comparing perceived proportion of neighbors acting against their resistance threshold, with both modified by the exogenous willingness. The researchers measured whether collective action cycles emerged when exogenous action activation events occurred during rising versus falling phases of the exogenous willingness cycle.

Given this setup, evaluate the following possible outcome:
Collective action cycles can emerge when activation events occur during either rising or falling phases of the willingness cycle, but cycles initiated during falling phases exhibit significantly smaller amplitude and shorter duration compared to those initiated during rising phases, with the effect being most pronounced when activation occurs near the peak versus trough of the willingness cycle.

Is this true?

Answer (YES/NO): NO